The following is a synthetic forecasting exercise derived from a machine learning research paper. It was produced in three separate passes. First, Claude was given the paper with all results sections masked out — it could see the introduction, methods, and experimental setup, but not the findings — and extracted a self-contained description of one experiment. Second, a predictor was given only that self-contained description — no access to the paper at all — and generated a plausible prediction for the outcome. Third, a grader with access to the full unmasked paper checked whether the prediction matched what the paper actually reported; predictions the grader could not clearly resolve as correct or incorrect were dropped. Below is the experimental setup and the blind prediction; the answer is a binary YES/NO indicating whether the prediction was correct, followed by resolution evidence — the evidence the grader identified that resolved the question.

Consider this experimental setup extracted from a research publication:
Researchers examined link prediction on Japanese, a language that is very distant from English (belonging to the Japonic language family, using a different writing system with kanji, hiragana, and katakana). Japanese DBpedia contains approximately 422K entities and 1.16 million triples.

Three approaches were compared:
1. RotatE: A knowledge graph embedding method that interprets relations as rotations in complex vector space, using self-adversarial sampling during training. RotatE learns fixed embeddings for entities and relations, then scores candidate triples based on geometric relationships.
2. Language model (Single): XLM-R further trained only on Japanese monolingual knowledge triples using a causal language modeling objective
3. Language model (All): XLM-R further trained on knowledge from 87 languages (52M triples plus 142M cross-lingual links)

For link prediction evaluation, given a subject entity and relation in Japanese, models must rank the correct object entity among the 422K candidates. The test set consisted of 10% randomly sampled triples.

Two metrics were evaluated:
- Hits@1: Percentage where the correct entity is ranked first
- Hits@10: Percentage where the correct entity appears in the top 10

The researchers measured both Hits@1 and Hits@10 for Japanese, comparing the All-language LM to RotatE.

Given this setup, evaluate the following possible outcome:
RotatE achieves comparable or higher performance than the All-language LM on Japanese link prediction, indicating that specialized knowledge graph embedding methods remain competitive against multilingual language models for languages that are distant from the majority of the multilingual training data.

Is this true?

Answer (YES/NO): NO